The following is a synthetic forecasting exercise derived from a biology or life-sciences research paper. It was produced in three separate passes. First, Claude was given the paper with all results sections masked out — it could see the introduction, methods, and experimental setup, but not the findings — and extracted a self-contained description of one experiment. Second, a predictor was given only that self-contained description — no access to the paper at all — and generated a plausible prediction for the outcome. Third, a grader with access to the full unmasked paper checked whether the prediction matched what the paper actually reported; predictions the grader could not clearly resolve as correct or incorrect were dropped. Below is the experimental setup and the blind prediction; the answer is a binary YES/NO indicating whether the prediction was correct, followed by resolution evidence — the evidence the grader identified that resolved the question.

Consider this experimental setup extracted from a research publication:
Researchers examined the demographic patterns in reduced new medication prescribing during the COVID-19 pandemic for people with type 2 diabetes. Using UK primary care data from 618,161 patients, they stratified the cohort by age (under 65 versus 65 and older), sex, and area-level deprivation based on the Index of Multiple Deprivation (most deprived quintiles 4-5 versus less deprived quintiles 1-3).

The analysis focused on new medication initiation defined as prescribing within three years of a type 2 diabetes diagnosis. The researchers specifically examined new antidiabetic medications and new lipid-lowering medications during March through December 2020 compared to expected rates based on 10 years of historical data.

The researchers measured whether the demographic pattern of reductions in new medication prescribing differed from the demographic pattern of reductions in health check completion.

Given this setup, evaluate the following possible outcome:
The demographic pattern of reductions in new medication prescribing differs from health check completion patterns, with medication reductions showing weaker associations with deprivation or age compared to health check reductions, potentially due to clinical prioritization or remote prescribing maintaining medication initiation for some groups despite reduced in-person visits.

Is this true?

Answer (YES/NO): NO